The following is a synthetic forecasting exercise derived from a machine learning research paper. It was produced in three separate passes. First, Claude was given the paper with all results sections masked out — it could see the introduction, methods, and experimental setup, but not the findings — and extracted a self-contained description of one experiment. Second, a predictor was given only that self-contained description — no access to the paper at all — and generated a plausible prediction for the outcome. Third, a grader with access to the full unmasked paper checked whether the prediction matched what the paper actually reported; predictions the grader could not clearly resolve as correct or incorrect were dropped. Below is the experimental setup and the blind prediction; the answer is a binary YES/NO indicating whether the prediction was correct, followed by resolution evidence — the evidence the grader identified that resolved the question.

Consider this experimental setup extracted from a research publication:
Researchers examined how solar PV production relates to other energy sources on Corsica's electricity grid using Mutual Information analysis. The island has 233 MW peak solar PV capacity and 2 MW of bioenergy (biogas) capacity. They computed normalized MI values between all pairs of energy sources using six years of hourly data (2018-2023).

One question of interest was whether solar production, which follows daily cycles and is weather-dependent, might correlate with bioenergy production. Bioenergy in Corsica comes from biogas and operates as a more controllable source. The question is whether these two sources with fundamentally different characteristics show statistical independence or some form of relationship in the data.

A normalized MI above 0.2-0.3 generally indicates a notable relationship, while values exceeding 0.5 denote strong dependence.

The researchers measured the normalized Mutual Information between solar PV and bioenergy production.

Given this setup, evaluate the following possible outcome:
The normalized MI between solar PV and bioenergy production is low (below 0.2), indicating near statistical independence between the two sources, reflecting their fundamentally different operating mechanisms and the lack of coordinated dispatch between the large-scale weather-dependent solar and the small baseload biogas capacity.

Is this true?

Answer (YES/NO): NO